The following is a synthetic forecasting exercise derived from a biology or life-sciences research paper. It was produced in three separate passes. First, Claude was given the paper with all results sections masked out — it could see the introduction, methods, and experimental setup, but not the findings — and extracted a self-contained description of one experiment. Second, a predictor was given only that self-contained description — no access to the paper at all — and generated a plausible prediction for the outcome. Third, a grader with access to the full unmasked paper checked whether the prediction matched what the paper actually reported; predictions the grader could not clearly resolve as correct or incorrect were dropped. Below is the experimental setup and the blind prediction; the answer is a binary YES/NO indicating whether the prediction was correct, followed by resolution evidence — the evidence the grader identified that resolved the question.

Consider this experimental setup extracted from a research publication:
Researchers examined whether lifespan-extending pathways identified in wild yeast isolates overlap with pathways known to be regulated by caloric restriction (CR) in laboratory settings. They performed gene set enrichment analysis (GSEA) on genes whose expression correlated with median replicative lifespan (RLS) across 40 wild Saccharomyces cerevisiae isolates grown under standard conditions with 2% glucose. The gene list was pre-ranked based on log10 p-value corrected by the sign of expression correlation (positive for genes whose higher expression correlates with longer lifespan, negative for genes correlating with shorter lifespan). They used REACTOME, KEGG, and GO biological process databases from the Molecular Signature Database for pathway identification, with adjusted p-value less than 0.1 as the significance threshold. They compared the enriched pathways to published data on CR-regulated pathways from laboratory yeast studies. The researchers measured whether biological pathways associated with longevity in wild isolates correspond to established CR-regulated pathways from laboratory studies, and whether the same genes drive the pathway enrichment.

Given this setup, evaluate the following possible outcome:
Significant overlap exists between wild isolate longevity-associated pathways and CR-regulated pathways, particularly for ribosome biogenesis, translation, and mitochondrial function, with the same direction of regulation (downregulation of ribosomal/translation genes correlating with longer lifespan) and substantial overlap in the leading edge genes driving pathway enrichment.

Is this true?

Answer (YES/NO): NO